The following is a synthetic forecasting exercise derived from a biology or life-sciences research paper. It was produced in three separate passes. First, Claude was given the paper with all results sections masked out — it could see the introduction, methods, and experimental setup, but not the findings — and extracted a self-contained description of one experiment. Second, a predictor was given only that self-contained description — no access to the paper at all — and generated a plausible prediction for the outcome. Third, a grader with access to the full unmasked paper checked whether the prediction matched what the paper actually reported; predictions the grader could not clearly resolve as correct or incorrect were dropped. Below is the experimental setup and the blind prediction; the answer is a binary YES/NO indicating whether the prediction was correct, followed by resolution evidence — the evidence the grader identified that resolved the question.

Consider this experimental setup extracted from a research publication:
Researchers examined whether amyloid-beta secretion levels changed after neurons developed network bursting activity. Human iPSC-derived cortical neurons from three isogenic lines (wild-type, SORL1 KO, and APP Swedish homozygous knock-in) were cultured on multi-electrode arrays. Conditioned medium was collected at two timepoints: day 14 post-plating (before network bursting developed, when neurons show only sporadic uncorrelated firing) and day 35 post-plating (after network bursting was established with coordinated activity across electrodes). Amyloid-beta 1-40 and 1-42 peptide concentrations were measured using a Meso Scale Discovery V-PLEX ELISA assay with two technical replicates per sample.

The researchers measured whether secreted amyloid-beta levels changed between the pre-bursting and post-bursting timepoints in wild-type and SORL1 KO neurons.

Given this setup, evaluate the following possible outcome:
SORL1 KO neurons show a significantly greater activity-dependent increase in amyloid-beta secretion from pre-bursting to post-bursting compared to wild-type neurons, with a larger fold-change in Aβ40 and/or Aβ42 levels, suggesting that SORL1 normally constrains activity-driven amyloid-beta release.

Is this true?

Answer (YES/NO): NO